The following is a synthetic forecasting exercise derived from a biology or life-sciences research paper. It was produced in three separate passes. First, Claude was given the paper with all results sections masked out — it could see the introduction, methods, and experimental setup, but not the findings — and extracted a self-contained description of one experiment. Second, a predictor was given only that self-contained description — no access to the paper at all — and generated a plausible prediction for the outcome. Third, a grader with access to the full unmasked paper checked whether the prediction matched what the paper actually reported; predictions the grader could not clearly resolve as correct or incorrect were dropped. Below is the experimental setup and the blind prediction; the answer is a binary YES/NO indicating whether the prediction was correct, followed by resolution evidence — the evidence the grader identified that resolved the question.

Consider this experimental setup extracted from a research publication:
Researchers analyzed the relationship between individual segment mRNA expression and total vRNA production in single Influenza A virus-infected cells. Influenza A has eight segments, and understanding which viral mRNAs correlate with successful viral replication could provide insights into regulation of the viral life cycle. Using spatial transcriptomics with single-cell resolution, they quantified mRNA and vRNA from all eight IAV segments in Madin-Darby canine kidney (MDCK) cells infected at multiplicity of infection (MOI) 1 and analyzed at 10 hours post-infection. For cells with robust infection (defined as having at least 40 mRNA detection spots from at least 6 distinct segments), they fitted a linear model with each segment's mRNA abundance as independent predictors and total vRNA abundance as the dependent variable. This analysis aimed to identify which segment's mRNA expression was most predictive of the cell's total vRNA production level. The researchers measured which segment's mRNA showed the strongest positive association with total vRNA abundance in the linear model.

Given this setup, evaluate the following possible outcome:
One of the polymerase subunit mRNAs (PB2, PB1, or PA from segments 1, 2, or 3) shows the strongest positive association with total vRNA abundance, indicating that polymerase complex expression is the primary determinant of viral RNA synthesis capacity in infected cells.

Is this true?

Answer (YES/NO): NO